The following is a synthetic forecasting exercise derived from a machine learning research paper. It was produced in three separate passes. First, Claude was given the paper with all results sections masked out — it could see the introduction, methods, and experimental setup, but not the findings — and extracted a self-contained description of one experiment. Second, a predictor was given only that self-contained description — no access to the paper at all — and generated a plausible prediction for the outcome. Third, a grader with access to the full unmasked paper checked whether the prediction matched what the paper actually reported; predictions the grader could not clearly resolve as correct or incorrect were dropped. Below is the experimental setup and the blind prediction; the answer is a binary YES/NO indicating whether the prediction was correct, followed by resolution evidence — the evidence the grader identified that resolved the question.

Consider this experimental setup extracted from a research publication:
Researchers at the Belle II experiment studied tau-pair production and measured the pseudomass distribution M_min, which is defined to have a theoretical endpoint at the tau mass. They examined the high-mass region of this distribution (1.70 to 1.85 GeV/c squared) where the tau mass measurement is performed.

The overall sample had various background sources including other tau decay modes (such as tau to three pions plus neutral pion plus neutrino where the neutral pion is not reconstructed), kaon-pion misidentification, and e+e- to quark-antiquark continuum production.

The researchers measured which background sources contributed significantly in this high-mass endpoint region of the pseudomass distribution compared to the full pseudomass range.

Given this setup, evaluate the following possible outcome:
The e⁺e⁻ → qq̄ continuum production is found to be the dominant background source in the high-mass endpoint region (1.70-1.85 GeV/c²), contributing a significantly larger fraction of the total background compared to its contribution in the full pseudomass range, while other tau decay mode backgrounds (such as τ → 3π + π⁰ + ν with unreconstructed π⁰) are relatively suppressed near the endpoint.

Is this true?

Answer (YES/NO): YES